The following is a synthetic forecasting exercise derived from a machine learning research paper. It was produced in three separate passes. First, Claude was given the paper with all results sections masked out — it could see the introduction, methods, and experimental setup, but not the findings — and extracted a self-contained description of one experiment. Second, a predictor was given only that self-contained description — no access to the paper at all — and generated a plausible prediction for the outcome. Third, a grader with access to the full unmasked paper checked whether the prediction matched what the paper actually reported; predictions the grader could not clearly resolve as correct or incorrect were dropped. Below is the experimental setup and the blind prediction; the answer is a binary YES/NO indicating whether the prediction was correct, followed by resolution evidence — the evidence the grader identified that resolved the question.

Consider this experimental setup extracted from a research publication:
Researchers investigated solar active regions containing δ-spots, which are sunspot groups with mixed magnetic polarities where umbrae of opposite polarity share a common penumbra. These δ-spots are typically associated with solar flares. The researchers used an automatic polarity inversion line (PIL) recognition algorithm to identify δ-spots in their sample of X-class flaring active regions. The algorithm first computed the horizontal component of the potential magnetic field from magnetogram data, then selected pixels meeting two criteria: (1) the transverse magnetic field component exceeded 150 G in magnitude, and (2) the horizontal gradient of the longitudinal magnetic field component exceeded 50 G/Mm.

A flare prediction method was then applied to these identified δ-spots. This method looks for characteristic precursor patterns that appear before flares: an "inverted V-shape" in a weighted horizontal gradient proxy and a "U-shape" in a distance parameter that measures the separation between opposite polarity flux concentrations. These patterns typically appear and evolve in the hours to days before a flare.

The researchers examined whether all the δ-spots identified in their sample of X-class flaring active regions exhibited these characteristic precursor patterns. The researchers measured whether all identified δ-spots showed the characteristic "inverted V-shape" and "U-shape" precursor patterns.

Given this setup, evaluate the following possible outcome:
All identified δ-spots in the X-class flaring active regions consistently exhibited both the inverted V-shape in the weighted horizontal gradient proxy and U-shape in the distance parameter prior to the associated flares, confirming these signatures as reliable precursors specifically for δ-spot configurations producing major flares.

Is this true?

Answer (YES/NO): NO